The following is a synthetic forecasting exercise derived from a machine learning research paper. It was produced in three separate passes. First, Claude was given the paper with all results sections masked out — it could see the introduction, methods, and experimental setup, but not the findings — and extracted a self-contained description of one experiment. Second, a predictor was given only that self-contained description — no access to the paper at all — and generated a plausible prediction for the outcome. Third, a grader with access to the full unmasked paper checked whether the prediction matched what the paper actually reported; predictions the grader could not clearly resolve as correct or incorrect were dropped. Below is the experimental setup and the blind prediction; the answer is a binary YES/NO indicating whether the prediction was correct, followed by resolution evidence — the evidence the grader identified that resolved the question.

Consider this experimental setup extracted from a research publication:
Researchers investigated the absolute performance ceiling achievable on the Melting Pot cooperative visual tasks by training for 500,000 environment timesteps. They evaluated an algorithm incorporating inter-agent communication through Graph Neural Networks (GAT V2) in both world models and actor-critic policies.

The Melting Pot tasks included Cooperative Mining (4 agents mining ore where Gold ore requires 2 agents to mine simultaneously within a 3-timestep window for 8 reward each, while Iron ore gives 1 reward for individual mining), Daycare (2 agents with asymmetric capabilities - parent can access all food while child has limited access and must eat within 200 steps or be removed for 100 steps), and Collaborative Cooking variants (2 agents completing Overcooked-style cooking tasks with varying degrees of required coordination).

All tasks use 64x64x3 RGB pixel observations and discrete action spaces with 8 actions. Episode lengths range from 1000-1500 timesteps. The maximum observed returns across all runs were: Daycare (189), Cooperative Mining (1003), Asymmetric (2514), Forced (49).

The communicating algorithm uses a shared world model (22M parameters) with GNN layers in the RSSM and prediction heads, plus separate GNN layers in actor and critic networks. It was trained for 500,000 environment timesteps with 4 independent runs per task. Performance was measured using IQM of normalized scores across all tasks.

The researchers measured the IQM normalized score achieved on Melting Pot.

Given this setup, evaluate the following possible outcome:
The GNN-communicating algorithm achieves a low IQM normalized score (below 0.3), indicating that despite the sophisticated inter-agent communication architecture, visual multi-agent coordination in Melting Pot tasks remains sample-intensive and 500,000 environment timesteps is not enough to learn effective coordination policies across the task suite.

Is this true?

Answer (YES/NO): NO